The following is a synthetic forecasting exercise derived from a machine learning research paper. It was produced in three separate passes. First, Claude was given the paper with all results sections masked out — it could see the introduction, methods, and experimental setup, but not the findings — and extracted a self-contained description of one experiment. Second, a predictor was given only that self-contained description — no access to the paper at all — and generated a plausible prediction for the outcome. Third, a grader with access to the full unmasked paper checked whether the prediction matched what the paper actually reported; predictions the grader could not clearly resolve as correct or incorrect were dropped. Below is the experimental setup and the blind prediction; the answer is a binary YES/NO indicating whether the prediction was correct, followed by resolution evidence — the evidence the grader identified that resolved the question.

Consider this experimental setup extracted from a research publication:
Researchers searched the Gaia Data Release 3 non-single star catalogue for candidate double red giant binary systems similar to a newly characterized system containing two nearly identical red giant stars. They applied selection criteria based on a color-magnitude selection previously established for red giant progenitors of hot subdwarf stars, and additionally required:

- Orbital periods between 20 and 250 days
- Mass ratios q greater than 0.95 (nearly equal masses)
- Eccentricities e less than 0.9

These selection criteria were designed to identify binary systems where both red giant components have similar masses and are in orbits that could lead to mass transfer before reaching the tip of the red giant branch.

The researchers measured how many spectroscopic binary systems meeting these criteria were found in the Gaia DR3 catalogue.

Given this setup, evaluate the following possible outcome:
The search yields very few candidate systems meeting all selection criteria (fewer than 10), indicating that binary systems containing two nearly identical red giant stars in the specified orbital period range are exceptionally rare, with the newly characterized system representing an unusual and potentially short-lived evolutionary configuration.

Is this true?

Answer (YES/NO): NO